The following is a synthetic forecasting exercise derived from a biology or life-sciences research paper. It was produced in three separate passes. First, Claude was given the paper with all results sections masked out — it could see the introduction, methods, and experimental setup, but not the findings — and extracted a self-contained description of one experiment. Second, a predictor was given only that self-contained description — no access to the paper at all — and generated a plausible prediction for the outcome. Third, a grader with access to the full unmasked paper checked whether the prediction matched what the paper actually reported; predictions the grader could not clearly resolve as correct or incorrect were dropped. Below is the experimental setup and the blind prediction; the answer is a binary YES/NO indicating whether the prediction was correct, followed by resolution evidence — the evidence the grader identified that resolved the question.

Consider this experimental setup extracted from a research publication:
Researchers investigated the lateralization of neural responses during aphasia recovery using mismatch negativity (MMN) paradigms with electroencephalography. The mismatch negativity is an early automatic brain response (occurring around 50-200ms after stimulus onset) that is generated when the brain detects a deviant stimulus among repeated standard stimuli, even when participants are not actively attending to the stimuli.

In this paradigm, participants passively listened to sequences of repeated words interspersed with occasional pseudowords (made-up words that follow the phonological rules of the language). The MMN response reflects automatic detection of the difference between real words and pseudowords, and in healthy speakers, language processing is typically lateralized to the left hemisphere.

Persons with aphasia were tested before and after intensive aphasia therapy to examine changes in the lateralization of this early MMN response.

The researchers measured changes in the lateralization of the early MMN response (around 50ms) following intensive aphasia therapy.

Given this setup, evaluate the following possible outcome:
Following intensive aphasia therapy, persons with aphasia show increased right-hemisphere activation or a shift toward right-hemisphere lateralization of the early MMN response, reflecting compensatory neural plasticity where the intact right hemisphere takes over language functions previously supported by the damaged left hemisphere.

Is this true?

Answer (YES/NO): NO